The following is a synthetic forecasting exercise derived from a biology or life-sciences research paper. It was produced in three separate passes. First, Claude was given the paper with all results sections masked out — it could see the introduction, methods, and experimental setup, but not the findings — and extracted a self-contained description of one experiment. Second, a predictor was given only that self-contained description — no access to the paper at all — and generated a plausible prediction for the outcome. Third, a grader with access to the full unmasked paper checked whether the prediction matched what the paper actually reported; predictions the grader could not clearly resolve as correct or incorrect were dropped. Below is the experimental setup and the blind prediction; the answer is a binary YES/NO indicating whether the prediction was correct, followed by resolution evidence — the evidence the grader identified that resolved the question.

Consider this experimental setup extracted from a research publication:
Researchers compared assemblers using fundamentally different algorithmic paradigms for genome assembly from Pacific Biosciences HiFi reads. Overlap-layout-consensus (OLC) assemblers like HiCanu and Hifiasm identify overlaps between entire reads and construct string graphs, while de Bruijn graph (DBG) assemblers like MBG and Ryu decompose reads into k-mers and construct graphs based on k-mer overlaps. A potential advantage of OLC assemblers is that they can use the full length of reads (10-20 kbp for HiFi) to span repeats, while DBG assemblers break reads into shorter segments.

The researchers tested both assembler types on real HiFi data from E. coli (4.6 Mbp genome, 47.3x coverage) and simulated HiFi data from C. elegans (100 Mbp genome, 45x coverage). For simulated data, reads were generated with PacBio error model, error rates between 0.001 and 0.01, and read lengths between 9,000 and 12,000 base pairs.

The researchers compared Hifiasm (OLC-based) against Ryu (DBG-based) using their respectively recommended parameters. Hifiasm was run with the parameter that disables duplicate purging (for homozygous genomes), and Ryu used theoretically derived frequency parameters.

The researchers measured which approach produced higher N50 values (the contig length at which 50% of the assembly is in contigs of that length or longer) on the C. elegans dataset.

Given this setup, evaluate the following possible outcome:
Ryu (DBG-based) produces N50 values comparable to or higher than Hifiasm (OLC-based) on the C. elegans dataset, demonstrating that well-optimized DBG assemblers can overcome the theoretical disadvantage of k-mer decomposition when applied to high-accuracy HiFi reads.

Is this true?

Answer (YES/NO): NO